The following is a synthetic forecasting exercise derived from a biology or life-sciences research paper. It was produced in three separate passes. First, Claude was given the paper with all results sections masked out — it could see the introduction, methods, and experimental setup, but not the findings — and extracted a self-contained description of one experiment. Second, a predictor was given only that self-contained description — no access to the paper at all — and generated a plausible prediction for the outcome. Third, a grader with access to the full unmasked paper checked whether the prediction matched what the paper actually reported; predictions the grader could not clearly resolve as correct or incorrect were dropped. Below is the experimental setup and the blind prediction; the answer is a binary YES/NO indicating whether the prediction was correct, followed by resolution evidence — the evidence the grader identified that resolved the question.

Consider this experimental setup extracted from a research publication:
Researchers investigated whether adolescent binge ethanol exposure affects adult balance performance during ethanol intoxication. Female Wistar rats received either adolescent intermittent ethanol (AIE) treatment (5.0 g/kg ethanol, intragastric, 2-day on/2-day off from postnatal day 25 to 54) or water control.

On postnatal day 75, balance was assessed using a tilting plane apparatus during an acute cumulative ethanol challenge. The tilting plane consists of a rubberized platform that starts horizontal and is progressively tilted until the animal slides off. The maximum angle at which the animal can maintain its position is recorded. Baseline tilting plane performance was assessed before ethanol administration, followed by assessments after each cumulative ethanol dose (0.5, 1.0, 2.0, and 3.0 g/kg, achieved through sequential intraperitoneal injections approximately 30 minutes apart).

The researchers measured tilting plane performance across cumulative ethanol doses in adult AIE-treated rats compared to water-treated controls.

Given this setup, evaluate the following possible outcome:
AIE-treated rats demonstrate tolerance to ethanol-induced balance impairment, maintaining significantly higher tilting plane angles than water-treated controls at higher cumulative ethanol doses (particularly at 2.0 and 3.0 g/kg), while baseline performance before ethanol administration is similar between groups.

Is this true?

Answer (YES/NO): YES